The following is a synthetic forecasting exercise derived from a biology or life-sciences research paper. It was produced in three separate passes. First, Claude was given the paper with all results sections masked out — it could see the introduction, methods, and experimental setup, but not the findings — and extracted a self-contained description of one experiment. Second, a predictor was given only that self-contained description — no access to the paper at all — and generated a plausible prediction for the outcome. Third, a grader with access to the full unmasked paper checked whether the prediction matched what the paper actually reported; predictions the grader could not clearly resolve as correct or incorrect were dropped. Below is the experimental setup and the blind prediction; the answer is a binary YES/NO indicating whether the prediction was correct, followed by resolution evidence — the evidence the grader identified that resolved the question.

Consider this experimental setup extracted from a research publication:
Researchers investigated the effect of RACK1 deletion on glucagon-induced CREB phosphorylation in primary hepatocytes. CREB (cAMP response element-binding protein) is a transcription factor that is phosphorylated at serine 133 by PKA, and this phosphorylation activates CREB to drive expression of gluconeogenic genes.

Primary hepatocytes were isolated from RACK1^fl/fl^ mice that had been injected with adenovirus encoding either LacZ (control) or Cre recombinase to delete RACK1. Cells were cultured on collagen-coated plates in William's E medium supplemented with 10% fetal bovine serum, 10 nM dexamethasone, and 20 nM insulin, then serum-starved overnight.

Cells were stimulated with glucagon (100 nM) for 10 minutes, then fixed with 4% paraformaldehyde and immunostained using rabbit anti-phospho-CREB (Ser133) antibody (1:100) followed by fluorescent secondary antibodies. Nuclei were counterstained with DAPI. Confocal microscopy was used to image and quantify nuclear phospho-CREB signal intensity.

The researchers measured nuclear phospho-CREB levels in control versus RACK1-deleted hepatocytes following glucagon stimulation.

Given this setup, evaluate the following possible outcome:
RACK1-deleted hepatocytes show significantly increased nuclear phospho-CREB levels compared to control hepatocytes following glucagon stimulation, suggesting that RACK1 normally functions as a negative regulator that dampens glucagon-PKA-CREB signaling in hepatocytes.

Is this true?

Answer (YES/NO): NO